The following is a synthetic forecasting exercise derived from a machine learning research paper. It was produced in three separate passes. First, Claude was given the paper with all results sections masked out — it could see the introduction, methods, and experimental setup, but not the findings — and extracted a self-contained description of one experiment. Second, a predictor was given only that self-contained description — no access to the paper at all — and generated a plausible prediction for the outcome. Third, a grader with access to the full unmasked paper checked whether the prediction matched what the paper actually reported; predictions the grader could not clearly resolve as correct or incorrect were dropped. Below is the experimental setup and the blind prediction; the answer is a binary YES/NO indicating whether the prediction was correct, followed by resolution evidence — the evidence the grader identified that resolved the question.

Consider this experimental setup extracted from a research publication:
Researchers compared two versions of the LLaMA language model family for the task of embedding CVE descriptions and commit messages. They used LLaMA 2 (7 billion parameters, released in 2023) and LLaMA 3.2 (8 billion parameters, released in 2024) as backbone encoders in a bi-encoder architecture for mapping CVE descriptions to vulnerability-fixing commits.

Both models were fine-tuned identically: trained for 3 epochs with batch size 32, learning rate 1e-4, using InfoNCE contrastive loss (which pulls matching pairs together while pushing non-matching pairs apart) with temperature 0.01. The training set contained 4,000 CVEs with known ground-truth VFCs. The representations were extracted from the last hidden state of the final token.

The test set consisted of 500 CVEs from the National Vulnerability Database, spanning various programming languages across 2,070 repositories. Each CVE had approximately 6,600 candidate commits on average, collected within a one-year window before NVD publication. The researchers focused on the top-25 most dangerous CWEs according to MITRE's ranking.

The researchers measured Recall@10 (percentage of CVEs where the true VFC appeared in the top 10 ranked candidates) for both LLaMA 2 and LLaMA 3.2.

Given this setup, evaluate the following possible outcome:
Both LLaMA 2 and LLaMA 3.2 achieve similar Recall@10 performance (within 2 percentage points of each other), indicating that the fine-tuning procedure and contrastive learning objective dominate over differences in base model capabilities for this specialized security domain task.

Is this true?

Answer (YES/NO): NO